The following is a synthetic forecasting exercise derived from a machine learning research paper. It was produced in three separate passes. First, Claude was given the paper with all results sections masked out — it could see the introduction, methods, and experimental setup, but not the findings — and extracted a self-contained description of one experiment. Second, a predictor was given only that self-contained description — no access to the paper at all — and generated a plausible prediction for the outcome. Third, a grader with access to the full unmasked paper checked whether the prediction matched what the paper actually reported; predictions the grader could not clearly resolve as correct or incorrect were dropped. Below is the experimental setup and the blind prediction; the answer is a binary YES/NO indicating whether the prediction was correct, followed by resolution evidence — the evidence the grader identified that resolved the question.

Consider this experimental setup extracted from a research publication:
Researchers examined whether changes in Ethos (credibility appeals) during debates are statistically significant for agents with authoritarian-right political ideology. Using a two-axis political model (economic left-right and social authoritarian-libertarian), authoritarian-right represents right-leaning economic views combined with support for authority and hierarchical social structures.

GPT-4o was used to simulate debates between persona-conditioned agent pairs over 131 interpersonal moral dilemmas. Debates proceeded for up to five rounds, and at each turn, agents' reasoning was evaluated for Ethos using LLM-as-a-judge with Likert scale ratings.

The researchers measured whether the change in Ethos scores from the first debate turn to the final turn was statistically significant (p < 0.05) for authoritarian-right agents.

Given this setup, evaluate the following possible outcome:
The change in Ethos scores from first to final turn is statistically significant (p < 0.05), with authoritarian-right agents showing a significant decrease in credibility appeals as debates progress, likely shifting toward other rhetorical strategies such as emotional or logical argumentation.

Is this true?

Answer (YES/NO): NO